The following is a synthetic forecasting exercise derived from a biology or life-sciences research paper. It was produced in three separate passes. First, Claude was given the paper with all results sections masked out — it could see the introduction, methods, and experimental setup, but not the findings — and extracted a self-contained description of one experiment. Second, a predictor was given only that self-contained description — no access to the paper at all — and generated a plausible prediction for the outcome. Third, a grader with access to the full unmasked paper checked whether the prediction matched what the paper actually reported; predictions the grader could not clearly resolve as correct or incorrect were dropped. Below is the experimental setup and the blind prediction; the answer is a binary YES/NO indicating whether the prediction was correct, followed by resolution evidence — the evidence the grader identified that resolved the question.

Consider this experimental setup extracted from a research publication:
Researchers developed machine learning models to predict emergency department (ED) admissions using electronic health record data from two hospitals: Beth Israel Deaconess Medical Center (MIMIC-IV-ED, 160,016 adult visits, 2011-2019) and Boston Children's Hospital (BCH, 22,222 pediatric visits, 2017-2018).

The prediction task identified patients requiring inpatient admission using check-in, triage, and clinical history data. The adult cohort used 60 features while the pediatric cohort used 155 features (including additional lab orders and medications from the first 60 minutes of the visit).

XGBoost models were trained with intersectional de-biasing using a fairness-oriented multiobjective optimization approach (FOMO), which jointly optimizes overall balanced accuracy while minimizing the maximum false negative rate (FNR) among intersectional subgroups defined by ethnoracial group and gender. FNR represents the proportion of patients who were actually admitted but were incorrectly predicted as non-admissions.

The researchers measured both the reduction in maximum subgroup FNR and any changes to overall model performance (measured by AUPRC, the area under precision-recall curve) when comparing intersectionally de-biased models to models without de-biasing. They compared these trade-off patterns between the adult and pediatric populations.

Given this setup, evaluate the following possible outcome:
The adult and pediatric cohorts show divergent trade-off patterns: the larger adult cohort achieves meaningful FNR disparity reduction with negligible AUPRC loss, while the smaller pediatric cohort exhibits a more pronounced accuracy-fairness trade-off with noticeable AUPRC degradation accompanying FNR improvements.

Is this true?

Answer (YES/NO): NO